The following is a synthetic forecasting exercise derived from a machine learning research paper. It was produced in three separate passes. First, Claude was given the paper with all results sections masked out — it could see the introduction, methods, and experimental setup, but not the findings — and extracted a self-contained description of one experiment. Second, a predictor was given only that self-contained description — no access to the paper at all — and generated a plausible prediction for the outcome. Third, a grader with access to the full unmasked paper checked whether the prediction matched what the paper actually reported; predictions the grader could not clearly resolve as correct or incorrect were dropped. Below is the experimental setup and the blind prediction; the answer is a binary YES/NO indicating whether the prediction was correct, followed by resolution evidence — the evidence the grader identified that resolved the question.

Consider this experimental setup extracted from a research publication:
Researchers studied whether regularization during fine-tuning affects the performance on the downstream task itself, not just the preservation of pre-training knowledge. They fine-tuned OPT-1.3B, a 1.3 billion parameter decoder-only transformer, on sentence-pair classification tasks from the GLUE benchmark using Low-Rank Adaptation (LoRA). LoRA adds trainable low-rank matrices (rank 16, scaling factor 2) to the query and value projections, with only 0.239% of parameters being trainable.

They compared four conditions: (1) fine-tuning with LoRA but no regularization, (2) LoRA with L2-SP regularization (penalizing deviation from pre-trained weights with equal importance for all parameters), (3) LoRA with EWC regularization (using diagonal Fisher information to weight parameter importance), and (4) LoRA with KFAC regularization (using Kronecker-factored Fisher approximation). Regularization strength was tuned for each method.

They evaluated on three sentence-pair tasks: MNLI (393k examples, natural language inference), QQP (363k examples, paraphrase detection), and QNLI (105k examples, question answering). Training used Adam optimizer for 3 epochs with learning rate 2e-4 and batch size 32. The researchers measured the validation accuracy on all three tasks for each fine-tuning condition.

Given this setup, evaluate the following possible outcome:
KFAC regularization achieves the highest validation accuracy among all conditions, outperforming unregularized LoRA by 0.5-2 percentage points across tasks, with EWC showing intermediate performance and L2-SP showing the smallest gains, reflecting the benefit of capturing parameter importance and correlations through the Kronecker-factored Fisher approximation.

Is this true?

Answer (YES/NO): NO